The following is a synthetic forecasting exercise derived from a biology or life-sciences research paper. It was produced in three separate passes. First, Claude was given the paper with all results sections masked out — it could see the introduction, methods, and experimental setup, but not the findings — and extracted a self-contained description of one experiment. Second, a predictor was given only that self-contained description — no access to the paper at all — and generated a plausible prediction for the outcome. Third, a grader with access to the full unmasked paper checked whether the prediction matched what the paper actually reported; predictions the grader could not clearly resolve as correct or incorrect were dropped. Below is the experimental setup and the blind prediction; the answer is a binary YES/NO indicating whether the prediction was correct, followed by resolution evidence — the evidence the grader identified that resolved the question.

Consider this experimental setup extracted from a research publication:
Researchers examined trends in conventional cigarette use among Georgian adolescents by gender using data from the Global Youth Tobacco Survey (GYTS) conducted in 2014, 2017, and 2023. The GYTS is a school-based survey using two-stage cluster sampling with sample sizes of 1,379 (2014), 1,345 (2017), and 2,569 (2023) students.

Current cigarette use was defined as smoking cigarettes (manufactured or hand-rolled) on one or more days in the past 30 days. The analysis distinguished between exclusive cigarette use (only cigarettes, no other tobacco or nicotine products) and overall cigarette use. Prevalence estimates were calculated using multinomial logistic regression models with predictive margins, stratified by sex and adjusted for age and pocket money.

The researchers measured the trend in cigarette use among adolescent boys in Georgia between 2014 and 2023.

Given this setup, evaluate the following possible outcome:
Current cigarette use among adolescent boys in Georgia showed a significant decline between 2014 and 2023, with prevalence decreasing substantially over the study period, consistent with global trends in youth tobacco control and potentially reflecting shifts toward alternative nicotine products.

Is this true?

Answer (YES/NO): YES